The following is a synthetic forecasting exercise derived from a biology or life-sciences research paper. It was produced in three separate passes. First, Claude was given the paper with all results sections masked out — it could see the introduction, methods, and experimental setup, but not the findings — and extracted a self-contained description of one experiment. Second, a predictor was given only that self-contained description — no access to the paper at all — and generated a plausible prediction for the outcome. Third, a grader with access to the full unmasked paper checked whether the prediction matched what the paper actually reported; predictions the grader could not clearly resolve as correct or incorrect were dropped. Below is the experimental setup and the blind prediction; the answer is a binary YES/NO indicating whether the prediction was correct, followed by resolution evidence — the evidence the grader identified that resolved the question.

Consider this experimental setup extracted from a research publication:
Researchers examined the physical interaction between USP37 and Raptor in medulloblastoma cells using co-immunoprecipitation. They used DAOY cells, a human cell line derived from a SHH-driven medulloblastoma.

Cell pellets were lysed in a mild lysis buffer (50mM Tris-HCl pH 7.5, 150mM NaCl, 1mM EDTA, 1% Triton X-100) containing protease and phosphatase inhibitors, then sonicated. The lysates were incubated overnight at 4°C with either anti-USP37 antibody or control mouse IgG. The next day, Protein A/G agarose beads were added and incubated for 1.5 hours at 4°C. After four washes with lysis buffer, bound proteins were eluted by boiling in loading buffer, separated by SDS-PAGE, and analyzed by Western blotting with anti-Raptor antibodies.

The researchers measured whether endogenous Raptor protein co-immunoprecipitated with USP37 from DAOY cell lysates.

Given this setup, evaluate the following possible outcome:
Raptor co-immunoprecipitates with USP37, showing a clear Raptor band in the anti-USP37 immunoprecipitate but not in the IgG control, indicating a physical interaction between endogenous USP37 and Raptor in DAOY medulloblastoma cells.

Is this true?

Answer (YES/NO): YES